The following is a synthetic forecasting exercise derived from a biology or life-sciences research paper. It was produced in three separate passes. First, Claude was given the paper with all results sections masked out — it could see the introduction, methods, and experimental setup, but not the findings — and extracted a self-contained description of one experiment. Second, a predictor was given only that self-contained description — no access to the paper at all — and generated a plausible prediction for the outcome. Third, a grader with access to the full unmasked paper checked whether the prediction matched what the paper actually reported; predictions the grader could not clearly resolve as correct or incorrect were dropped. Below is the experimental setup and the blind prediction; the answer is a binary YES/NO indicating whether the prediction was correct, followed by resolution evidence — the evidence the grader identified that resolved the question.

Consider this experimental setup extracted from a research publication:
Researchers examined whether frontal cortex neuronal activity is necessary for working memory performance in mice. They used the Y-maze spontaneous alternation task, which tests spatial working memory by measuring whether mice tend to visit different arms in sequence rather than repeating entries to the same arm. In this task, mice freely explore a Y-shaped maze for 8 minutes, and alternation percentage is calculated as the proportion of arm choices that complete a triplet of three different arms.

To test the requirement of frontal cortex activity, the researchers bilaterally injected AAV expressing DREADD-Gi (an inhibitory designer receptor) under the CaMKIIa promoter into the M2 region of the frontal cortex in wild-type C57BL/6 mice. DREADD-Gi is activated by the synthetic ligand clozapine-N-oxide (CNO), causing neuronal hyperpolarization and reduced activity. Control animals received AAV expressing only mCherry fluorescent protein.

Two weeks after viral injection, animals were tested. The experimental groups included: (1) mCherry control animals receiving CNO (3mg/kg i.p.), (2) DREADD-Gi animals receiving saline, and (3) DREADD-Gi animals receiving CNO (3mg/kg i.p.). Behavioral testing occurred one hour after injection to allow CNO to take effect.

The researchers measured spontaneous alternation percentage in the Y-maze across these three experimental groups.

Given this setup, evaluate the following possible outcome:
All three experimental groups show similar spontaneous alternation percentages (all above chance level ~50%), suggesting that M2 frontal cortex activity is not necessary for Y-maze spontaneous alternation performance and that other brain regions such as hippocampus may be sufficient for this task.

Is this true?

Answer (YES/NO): NO